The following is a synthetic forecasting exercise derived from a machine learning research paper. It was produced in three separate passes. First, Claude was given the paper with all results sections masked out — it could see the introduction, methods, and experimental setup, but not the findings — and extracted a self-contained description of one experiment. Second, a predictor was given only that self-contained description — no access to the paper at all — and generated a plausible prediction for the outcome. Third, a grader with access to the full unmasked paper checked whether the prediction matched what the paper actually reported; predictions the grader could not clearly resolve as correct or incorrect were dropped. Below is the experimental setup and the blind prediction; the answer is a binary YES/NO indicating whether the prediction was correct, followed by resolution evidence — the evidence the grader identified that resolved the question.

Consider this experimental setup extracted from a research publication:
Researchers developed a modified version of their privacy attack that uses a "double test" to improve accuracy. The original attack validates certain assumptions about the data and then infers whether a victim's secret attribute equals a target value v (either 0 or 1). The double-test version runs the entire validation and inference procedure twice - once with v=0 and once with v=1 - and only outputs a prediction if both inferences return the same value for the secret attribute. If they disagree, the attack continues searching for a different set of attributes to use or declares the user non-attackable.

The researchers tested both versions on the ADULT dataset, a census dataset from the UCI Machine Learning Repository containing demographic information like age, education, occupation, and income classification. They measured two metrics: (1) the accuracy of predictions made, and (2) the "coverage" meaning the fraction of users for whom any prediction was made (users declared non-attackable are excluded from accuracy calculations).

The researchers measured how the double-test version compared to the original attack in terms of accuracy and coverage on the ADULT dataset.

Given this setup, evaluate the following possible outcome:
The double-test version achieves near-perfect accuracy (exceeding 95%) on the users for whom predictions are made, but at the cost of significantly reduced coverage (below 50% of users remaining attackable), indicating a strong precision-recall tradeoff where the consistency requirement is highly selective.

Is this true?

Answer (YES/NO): NO